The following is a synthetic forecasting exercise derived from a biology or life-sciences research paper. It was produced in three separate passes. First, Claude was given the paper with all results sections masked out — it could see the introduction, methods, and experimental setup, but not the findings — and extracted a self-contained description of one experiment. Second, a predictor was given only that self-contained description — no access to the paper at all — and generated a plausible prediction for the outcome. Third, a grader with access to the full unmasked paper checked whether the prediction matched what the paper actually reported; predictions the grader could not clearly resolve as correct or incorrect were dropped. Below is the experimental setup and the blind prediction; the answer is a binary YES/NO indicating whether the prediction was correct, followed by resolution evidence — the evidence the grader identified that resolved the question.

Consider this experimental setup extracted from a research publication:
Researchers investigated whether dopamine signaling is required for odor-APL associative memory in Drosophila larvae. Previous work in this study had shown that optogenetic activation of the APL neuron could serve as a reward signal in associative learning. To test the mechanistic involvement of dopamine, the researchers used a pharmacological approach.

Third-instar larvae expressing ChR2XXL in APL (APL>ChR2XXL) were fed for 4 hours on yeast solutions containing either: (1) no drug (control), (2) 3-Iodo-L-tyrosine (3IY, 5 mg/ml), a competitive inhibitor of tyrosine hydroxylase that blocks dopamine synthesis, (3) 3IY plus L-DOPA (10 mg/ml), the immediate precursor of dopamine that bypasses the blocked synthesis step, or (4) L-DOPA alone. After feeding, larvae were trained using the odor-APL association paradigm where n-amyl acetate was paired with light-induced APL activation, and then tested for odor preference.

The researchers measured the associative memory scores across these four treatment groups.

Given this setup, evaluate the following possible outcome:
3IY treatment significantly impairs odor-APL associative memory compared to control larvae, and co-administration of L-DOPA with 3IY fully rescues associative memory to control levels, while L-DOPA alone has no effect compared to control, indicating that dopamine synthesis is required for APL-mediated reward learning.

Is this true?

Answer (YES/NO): YES